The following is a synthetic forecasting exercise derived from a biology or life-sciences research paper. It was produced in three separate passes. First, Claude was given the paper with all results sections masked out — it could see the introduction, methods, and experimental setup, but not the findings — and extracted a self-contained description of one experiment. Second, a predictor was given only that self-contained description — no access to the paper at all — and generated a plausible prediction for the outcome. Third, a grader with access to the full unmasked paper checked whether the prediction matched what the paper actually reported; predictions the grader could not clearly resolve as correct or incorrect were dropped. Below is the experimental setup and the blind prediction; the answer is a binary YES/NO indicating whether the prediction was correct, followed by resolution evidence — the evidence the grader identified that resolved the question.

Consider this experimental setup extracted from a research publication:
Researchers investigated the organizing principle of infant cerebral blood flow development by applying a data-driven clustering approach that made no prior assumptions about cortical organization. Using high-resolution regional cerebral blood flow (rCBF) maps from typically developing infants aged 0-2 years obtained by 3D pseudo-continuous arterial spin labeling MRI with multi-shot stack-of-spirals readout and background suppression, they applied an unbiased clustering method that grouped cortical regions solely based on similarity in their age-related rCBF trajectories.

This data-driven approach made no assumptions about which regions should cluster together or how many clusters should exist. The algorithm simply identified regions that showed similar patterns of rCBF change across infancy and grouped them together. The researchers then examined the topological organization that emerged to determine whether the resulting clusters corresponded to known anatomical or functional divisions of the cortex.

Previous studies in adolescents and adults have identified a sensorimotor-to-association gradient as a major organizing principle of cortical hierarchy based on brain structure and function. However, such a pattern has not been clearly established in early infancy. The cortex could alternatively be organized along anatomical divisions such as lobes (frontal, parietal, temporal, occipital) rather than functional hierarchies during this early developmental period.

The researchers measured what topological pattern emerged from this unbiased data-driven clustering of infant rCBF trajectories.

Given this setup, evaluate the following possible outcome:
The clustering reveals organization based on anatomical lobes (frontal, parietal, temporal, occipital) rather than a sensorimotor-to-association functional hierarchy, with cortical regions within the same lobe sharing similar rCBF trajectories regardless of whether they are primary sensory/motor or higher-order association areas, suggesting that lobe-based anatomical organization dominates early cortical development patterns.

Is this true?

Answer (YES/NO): NO